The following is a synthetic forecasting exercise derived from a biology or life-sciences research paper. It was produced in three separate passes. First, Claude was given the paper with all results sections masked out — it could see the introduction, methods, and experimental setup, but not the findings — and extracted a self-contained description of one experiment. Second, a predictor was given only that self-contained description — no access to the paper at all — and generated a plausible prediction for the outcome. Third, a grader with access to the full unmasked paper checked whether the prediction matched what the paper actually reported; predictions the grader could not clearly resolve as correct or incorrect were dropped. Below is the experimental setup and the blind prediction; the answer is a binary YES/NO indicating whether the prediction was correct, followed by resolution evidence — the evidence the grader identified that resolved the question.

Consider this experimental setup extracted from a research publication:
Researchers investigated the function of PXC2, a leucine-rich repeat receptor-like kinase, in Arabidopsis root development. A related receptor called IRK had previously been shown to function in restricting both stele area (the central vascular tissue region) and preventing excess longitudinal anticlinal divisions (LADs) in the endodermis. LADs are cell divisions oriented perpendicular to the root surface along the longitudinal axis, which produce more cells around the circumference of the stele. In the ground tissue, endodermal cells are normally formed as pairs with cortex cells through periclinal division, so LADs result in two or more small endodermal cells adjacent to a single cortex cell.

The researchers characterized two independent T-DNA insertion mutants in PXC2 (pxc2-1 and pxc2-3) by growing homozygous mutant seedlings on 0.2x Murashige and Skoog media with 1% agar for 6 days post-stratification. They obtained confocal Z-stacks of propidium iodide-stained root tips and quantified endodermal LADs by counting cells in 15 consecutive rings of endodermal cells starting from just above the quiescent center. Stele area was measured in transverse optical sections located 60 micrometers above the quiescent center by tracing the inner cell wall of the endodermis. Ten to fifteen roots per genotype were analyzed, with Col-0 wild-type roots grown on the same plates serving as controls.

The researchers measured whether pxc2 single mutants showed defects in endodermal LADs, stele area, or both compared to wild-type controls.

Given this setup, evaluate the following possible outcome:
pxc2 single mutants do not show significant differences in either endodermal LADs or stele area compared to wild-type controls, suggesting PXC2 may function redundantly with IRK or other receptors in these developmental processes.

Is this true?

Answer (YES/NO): NO